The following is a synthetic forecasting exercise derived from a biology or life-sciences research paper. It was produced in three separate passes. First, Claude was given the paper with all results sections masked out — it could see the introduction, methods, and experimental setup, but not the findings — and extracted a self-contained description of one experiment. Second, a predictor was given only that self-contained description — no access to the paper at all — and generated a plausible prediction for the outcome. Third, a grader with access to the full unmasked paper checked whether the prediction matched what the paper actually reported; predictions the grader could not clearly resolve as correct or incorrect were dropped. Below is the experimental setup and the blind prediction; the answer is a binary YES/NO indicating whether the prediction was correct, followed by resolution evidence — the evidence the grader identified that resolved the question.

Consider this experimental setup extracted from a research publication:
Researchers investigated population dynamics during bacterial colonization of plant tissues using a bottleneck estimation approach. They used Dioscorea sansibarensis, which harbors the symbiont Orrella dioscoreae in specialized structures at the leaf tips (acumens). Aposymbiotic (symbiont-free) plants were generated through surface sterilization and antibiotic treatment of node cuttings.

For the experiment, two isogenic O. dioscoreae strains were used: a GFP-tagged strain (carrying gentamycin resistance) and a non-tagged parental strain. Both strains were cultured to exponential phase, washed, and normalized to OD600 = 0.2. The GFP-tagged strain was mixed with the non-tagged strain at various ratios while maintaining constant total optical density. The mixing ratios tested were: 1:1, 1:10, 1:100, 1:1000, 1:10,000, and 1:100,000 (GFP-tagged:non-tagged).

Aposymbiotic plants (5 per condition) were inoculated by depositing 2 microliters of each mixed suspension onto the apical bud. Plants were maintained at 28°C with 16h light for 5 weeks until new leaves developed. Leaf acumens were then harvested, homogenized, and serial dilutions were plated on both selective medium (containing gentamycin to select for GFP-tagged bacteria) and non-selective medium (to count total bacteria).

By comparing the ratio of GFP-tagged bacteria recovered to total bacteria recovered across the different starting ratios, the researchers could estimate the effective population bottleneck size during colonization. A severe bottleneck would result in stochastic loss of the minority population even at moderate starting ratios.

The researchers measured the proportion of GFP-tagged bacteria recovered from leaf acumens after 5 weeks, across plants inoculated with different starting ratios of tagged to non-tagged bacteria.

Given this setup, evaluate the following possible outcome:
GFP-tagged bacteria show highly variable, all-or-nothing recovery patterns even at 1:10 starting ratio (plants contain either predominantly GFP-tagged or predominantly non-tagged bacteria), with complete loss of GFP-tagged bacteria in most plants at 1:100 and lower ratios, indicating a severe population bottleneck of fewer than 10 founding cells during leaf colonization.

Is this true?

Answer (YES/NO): NO